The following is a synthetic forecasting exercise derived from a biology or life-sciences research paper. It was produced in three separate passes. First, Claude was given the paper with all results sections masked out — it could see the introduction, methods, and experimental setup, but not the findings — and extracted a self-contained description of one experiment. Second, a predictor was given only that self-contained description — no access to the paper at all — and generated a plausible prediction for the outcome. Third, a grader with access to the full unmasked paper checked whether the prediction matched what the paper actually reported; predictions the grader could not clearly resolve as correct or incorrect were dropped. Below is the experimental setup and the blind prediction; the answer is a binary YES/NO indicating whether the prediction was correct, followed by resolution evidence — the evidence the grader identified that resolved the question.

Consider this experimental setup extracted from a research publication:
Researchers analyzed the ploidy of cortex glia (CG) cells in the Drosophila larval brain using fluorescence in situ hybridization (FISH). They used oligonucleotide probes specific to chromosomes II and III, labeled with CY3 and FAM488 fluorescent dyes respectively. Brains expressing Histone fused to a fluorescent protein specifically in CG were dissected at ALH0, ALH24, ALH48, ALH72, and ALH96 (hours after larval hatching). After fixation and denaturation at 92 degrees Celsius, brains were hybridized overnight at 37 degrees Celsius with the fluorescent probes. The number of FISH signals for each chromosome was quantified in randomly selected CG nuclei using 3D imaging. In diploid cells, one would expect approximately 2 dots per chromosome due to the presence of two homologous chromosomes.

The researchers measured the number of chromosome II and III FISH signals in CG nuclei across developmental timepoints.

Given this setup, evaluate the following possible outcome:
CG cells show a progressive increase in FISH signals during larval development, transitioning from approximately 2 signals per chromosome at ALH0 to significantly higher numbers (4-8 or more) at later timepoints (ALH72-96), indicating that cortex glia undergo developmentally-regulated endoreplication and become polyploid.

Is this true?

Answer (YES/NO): NO